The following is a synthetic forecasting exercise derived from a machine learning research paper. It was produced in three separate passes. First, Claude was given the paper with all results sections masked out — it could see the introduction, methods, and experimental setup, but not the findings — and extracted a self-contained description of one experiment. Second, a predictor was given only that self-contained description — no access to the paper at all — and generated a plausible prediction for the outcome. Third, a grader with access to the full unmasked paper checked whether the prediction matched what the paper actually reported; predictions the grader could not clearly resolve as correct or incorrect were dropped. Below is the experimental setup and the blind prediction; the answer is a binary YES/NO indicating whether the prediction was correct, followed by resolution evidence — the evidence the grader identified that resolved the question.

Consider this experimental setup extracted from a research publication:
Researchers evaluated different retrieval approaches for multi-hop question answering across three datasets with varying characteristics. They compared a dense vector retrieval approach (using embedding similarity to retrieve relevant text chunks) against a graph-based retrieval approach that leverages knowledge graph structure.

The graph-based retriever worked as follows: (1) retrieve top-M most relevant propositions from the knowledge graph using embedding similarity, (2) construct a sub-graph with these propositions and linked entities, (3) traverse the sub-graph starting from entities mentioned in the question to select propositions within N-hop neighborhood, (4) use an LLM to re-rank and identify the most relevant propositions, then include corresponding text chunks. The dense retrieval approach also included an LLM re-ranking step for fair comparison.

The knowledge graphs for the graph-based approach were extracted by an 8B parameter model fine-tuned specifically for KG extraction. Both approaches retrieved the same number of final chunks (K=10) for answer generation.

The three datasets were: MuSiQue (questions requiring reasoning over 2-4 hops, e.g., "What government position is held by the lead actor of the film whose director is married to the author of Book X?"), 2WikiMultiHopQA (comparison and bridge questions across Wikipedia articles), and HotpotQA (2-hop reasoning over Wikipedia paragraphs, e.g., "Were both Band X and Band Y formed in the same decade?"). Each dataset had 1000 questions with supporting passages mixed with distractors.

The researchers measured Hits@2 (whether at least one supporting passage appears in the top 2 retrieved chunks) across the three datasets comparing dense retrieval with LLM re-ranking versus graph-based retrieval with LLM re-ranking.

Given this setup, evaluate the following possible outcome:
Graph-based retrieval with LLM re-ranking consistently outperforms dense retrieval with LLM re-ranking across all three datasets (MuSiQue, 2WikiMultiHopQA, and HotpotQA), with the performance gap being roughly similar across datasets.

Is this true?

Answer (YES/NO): NO